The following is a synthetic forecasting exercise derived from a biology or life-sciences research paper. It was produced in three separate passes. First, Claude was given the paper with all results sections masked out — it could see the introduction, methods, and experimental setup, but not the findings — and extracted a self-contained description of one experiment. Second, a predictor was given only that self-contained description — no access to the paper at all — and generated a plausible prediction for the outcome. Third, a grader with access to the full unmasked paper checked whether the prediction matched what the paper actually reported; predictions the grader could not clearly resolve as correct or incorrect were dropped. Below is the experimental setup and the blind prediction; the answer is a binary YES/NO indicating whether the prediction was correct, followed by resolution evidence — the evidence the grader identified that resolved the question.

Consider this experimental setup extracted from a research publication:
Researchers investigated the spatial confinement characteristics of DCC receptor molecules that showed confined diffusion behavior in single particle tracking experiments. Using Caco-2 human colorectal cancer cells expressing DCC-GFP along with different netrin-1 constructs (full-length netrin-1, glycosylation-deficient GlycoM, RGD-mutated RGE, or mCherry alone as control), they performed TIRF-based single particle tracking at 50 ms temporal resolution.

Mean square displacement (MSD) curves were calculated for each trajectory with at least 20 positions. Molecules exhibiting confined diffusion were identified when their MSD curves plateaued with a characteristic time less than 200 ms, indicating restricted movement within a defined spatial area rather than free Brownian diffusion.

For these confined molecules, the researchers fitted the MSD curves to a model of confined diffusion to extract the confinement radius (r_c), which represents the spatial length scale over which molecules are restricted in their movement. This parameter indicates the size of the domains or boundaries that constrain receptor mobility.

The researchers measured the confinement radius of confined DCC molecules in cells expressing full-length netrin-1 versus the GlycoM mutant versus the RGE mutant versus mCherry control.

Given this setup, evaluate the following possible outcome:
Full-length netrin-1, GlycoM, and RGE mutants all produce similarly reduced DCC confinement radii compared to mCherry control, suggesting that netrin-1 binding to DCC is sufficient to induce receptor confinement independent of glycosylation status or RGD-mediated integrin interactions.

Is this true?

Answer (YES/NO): NO